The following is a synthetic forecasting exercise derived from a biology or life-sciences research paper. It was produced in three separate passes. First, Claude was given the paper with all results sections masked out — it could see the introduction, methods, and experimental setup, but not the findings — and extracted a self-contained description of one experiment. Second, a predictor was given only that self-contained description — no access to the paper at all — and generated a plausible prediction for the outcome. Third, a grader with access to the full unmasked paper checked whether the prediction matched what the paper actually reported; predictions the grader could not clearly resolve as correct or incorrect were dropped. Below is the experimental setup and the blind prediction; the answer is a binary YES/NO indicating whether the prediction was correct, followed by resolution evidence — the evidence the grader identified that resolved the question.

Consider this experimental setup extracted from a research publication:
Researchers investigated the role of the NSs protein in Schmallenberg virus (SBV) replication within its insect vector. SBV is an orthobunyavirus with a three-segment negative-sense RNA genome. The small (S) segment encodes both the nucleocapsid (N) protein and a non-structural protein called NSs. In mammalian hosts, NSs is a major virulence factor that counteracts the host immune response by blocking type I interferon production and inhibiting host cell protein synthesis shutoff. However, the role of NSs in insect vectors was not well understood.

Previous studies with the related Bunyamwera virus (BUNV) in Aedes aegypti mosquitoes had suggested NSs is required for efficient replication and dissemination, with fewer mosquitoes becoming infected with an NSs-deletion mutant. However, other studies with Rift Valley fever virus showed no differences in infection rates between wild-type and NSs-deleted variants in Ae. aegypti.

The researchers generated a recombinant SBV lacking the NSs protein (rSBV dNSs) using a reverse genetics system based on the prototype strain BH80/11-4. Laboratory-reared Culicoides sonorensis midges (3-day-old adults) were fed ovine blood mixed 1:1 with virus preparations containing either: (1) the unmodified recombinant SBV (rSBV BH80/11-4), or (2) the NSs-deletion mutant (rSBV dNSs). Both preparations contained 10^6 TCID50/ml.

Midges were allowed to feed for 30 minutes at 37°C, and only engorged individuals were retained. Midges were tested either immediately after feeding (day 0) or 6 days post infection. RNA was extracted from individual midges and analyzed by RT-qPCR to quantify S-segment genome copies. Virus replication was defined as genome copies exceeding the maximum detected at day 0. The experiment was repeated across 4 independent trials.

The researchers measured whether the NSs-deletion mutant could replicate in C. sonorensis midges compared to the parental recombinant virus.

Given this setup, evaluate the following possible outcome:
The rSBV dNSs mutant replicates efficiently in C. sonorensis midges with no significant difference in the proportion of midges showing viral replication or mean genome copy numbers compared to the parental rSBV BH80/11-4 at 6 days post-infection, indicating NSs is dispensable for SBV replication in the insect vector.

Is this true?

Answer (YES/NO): NO